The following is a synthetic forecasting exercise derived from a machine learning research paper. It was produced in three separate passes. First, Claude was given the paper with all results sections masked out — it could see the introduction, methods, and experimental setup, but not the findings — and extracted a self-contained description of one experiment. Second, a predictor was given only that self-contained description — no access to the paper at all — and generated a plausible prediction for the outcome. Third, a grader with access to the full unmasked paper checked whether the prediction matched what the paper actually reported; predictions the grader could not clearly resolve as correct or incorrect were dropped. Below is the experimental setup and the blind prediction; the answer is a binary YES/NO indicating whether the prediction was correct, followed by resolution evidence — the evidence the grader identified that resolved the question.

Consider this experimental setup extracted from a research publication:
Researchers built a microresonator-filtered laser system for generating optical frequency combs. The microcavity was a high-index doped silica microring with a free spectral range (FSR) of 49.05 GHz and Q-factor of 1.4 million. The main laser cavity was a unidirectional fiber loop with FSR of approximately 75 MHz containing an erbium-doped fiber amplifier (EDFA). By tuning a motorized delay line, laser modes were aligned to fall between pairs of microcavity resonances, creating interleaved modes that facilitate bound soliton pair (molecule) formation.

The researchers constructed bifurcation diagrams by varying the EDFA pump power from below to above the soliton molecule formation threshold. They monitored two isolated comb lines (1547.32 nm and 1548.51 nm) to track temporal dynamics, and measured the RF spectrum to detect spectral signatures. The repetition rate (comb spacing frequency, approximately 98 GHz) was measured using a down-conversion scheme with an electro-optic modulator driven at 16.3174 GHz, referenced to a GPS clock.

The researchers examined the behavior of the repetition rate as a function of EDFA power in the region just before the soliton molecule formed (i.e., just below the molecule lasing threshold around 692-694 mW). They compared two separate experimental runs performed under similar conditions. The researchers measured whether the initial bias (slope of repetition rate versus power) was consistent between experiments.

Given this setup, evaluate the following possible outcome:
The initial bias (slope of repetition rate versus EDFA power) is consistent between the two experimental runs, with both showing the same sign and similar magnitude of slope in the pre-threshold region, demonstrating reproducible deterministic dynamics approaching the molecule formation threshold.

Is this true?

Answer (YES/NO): YES